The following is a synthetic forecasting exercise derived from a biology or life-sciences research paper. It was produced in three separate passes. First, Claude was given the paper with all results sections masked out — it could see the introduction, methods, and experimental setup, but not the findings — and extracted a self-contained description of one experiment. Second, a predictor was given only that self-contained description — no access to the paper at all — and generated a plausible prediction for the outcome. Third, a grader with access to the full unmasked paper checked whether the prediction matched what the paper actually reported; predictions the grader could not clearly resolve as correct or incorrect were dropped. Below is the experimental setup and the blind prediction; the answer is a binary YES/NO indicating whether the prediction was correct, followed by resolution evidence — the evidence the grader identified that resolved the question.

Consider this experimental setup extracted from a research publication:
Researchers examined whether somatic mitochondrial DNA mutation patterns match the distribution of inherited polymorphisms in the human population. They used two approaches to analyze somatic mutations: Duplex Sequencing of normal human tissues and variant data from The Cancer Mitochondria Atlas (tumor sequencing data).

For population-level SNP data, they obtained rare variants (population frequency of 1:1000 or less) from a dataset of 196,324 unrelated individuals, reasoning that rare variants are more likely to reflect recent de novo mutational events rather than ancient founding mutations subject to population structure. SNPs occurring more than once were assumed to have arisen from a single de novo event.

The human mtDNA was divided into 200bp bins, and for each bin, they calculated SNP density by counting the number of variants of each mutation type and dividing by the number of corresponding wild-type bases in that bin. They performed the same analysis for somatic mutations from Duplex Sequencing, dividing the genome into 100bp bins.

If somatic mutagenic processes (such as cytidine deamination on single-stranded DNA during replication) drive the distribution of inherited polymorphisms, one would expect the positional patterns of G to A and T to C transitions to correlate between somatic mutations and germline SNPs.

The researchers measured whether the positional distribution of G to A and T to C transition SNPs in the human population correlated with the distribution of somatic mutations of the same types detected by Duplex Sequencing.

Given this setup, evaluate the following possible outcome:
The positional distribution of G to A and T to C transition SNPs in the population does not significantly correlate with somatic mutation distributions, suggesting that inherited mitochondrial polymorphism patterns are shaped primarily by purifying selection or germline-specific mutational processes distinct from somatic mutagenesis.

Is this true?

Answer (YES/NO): NO